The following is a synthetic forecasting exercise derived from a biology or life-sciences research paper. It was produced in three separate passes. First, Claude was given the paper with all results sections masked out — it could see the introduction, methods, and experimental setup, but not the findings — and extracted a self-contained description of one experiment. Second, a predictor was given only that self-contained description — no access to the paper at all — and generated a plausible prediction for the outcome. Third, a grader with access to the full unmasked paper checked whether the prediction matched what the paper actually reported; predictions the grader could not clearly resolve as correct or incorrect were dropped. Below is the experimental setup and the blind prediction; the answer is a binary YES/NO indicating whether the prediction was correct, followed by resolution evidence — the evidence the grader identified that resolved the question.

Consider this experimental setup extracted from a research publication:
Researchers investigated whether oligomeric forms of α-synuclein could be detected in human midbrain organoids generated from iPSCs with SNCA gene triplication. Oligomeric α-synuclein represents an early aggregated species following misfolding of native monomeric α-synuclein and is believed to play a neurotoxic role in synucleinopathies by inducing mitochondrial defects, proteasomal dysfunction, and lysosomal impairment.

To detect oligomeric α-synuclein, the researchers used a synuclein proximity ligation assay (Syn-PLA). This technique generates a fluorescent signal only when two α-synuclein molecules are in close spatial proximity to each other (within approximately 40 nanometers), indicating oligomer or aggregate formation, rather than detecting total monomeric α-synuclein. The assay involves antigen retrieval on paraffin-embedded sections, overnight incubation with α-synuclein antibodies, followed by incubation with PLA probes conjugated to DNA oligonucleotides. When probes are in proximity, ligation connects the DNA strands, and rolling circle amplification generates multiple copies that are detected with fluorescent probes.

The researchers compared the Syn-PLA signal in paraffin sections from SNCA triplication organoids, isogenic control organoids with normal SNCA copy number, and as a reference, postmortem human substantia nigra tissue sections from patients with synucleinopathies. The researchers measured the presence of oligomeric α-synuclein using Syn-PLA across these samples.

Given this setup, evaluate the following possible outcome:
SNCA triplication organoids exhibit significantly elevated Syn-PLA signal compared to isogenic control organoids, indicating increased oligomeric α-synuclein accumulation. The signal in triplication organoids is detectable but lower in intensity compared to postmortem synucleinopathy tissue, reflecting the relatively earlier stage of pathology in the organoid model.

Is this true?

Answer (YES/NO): YES